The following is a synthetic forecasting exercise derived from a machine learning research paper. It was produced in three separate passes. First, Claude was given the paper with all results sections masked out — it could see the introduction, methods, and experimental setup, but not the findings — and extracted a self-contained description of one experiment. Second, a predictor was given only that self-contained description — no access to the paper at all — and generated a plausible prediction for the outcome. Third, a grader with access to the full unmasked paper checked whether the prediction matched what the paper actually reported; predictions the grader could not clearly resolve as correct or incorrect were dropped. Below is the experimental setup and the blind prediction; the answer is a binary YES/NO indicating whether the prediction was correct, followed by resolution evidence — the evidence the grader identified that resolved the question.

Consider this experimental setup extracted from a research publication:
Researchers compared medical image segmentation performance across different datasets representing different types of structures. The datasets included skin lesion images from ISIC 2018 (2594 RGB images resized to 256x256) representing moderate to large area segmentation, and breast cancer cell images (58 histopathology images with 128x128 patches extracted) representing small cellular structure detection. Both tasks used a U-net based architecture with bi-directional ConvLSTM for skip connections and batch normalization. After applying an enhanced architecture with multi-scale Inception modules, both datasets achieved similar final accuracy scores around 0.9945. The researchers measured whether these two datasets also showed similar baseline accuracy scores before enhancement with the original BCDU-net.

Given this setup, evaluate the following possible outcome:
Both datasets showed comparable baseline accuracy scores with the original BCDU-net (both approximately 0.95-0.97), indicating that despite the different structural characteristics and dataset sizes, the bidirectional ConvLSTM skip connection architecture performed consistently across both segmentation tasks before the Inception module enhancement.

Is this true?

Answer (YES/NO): NO